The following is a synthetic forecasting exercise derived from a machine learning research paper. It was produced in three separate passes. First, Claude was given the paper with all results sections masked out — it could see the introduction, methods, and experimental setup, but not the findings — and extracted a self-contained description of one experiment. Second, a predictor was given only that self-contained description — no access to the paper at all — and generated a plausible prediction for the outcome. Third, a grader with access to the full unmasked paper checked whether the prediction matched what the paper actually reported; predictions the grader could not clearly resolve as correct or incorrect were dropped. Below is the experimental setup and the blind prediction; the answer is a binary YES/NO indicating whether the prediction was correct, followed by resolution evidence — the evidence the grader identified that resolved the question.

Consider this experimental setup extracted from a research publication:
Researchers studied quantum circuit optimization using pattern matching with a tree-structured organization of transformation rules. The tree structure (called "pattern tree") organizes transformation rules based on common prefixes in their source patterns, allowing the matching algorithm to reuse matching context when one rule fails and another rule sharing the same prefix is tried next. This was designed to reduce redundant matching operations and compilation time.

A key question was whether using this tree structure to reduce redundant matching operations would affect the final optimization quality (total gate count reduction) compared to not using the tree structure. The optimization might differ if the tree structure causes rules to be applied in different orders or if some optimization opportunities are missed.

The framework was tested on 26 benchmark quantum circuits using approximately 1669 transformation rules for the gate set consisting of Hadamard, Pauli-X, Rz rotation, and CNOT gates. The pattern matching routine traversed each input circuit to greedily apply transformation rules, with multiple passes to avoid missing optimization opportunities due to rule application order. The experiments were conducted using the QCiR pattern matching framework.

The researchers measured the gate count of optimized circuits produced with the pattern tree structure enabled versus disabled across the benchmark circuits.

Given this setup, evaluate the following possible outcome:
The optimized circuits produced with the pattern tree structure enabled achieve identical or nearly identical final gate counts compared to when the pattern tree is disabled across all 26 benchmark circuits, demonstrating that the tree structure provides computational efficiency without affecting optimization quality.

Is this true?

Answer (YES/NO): YES